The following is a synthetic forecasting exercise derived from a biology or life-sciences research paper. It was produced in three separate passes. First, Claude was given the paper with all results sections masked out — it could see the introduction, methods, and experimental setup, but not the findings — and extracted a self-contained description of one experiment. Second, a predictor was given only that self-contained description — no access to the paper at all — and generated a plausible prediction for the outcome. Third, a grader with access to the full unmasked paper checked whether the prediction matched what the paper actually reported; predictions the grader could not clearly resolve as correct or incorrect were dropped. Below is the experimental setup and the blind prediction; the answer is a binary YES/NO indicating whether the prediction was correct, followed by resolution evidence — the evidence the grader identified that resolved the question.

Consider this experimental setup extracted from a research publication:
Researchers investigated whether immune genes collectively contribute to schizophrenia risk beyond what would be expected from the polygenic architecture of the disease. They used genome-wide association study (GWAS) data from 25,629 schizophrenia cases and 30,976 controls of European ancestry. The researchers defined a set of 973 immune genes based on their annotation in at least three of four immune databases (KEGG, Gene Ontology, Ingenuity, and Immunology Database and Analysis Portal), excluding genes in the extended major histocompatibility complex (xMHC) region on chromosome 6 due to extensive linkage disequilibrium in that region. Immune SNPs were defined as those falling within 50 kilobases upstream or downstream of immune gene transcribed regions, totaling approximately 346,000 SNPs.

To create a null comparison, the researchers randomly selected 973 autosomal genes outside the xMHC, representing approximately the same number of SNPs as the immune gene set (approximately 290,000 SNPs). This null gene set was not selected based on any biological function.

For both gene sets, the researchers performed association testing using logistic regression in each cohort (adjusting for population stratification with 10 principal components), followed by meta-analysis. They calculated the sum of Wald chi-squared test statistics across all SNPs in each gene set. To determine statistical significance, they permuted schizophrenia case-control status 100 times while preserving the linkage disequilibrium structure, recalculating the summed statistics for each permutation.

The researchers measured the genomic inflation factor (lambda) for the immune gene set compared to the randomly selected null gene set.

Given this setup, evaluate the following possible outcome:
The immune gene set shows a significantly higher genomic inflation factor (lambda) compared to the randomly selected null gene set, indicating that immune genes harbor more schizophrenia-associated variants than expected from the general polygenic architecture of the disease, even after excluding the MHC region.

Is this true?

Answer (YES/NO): NO